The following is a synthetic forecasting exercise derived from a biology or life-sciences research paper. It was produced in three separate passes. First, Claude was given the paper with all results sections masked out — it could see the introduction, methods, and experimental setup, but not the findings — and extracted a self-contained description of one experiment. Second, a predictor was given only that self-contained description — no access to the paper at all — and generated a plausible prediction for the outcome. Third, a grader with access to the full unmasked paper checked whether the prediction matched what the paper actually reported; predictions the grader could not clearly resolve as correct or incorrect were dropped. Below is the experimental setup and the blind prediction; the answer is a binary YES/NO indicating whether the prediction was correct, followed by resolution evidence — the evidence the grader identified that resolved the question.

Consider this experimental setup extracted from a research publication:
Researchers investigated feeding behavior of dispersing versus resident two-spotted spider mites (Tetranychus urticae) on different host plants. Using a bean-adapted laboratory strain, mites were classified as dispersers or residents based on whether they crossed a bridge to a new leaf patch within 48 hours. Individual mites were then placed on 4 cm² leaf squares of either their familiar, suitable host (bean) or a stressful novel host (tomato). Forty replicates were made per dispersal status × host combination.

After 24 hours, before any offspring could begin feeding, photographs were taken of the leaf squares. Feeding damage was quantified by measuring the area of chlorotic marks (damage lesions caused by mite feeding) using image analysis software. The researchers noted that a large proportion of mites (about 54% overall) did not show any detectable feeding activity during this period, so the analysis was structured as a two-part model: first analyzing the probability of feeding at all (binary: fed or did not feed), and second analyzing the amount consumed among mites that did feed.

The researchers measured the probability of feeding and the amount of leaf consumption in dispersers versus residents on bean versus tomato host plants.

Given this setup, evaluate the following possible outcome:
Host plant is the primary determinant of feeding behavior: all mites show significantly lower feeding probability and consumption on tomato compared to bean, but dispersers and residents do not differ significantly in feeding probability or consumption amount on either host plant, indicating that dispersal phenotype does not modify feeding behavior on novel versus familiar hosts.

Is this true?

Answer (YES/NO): NO